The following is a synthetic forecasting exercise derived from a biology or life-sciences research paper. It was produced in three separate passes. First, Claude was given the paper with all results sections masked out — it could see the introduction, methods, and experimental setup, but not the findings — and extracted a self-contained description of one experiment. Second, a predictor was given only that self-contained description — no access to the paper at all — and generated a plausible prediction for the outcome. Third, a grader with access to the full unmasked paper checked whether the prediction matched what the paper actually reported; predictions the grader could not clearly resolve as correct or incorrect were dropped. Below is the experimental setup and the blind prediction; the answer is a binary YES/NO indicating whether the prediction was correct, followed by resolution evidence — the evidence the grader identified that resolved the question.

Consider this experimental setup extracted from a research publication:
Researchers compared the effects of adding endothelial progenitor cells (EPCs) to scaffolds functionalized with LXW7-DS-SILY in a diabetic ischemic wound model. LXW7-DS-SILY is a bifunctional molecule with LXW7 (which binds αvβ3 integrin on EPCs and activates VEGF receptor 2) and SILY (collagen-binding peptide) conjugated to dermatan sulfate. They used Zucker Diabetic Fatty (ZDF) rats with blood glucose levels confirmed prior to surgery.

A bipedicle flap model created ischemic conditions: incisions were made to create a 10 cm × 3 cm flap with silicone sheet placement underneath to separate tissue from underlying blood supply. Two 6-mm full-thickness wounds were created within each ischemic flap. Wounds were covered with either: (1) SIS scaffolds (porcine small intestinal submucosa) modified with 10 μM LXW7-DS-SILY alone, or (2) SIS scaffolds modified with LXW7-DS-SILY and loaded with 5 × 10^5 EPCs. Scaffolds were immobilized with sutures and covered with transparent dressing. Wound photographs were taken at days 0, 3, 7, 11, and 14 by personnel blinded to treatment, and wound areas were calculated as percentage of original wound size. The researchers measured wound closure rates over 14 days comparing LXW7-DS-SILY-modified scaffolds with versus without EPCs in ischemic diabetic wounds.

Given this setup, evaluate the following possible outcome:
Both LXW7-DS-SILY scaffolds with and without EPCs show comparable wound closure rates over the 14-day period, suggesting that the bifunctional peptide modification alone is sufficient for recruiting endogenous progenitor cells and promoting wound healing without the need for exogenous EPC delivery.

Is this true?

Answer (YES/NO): NO